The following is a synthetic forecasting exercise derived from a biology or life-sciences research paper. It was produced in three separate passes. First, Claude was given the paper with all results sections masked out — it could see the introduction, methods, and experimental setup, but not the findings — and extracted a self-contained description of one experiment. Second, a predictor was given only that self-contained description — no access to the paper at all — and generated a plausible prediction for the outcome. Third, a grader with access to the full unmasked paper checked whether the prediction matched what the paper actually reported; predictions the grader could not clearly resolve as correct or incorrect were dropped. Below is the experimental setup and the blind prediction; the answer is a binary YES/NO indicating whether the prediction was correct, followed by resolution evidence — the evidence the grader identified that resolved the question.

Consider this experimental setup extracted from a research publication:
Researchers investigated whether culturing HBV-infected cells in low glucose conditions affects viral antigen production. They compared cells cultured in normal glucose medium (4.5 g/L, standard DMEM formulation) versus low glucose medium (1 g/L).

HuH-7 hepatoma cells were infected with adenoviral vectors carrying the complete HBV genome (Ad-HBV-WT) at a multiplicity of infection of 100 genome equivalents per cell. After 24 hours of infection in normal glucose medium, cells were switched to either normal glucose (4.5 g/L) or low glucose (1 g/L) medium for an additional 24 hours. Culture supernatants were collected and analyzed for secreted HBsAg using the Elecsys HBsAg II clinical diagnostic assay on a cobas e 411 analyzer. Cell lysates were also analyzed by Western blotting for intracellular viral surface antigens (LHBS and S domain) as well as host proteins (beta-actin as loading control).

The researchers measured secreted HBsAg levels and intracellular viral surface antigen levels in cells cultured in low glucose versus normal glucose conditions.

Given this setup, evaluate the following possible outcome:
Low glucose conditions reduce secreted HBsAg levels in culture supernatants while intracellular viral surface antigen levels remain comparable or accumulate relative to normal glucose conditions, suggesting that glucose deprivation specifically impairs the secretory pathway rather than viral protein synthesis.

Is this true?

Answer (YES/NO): NO